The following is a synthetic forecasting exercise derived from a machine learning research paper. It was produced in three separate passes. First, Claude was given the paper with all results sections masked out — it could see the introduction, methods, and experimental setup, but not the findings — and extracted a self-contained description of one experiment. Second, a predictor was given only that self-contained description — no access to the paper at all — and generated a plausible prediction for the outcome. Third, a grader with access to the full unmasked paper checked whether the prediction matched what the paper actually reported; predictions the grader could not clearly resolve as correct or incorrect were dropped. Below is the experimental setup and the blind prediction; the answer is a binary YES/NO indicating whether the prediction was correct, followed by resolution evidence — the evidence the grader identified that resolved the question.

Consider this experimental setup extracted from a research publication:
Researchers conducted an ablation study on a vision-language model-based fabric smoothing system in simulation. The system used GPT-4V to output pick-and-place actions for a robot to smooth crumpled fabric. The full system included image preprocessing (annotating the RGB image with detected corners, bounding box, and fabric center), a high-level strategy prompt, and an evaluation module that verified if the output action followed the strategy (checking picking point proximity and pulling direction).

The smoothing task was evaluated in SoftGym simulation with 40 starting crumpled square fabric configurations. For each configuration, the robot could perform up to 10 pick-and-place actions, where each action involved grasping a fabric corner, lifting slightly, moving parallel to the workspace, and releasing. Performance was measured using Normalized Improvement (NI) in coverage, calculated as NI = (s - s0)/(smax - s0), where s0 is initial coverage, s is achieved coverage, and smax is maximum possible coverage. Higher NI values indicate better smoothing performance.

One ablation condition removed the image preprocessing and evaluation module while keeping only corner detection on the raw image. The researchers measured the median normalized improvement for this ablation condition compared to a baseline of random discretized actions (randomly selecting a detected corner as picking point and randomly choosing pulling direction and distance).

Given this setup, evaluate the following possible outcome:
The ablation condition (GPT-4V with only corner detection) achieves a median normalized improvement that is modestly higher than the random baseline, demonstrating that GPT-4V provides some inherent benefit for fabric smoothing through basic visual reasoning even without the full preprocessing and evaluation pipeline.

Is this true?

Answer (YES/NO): NO